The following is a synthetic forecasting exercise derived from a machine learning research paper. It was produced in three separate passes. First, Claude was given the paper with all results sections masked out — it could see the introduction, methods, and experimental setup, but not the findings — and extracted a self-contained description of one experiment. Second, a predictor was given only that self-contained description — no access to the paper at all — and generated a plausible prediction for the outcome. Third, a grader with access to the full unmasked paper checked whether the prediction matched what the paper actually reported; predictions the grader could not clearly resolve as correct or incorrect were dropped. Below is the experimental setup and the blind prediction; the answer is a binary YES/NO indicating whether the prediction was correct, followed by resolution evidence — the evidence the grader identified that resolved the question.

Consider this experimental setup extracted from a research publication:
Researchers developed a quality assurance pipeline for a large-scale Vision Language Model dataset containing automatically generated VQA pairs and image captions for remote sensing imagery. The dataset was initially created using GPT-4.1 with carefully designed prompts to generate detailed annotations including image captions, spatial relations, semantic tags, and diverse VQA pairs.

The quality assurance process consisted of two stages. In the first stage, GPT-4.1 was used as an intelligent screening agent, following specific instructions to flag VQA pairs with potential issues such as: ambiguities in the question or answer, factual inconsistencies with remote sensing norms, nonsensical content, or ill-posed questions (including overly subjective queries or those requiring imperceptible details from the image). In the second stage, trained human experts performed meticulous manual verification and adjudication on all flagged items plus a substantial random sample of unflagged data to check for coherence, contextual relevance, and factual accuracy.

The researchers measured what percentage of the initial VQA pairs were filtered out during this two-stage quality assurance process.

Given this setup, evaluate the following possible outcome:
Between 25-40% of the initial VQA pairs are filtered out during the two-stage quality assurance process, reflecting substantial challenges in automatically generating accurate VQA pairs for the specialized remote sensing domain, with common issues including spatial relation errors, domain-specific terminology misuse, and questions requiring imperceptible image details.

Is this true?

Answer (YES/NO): NO